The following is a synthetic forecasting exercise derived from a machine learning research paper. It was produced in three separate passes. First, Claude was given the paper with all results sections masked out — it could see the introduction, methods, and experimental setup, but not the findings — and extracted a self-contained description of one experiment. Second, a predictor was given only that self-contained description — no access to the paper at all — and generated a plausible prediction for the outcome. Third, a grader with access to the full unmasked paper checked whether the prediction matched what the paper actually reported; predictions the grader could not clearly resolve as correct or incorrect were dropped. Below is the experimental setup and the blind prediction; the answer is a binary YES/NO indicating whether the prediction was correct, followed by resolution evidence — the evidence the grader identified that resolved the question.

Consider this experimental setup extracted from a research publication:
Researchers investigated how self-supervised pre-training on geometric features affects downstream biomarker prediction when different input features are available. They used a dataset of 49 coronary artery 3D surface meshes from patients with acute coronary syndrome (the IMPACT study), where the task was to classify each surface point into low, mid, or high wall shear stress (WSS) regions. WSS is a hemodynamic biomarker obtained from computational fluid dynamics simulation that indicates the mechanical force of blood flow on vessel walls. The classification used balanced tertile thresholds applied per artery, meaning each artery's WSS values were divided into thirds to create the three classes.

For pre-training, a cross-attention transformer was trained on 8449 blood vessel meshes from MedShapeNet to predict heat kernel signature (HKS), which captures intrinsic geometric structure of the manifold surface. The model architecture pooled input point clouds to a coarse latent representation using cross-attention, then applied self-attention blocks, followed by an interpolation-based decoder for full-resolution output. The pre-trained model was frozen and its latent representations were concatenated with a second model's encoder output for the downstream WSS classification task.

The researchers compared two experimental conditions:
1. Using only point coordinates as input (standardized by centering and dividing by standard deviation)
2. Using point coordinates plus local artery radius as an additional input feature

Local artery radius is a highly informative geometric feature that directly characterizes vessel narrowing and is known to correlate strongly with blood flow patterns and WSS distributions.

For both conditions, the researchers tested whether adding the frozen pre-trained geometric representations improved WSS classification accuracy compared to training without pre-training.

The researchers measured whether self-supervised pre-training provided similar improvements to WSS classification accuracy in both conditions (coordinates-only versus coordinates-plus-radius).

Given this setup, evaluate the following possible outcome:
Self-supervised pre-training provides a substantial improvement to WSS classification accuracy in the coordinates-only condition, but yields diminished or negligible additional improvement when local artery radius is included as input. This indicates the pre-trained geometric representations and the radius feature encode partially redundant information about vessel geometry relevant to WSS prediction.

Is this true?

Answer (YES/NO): YES